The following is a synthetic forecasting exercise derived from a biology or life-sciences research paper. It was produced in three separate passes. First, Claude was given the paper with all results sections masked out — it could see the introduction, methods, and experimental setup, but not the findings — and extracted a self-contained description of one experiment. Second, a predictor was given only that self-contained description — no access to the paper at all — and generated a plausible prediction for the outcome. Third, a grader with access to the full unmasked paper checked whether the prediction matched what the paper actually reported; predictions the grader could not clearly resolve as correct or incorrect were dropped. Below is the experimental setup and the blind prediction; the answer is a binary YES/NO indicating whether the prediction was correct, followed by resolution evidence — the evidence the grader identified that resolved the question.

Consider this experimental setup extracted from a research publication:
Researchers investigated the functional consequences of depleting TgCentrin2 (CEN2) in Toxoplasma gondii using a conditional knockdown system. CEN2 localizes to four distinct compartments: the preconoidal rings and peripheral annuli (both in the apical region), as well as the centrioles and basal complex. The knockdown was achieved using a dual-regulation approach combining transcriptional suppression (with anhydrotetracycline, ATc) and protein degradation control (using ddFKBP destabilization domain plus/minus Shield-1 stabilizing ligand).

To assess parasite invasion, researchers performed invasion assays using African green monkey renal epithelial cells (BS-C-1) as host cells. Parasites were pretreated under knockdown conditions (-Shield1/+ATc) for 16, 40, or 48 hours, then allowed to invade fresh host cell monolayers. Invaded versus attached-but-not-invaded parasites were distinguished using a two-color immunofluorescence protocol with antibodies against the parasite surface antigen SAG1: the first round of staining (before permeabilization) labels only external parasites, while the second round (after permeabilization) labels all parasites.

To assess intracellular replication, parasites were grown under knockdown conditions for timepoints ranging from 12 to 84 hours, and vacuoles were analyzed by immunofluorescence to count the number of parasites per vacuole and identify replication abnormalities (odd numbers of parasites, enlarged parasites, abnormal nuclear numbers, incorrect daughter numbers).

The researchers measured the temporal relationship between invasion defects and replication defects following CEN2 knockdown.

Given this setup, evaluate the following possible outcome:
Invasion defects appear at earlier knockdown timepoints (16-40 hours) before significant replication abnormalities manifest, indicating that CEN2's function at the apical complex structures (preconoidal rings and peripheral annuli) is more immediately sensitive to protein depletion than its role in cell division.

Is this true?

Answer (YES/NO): YES